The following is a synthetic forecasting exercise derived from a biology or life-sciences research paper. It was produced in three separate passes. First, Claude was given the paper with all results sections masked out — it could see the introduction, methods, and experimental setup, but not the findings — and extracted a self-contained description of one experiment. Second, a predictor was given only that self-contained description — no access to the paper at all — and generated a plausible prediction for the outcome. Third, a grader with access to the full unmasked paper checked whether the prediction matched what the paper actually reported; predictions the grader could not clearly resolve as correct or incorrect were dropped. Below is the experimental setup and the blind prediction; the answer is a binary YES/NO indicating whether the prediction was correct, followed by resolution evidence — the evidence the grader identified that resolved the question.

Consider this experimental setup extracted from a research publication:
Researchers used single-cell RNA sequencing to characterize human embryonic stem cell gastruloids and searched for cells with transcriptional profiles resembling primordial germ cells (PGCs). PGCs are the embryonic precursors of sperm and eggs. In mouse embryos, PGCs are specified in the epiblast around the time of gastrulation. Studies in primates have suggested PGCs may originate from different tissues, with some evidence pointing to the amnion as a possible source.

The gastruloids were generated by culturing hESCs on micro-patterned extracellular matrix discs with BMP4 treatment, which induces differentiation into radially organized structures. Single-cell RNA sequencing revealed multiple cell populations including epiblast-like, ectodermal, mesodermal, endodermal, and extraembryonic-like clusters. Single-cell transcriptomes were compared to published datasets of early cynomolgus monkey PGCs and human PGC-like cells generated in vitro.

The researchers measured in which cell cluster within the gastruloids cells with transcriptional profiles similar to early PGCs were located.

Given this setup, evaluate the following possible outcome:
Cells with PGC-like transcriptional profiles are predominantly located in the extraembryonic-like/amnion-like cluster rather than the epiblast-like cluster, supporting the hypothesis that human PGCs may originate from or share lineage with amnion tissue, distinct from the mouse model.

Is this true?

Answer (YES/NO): NO